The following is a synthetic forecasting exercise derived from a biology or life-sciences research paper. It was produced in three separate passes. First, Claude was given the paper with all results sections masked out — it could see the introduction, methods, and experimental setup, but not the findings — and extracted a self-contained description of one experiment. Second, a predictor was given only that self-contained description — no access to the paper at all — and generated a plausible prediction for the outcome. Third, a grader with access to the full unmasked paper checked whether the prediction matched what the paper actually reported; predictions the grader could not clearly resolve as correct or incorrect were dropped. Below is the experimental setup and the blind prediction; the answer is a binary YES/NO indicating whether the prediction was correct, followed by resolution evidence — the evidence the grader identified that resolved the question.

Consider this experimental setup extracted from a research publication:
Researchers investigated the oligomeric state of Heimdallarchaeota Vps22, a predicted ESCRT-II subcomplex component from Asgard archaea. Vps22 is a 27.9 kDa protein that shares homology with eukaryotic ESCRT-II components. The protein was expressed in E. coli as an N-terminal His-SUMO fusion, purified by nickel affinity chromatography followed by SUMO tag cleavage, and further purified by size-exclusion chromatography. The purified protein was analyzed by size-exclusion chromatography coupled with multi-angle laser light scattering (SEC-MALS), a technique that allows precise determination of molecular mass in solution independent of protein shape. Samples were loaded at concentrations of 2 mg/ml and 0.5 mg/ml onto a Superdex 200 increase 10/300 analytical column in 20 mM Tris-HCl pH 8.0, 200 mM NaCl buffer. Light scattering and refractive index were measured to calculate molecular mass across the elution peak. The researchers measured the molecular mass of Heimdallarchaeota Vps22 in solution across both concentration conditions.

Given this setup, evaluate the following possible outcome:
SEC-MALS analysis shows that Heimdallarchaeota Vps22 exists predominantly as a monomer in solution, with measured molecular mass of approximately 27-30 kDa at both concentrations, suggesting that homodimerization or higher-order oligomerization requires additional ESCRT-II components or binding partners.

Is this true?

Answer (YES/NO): NO